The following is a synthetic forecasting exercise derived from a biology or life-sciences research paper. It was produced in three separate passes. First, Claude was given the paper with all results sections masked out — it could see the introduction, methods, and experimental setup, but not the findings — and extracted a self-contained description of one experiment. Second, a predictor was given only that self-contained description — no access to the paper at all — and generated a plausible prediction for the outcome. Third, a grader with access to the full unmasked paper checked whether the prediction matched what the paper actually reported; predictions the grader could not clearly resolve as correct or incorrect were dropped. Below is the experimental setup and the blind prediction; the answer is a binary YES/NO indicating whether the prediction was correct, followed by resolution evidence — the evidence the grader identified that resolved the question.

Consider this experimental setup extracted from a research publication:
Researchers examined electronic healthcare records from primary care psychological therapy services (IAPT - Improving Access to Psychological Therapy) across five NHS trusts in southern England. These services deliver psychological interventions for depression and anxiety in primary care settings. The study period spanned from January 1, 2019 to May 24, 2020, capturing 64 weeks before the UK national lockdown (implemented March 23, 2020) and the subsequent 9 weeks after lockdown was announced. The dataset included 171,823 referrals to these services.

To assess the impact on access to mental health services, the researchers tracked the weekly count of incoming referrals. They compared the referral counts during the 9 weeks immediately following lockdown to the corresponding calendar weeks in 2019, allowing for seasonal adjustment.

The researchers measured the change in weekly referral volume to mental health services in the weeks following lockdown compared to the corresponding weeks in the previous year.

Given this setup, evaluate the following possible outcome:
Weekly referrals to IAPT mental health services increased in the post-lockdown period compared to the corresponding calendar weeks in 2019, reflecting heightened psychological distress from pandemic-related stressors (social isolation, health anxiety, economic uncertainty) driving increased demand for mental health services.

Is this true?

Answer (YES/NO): NO